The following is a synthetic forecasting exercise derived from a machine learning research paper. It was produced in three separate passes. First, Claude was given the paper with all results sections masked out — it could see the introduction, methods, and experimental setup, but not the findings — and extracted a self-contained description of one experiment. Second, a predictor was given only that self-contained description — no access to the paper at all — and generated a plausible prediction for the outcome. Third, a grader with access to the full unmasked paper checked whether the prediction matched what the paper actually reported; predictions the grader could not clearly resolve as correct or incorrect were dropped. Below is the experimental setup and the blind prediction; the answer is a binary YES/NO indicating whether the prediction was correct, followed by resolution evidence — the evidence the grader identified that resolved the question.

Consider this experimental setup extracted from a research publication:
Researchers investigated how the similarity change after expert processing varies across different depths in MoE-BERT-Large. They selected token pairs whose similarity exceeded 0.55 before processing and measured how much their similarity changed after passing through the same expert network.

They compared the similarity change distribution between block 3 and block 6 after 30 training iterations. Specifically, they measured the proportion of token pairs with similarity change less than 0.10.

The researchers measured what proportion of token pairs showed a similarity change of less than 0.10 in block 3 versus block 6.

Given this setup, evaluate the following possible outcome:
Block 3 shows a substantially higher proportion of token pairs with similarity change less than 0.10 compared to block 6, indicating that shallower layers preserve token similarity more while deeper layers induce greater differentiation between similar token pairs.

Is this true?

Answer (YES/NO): NO